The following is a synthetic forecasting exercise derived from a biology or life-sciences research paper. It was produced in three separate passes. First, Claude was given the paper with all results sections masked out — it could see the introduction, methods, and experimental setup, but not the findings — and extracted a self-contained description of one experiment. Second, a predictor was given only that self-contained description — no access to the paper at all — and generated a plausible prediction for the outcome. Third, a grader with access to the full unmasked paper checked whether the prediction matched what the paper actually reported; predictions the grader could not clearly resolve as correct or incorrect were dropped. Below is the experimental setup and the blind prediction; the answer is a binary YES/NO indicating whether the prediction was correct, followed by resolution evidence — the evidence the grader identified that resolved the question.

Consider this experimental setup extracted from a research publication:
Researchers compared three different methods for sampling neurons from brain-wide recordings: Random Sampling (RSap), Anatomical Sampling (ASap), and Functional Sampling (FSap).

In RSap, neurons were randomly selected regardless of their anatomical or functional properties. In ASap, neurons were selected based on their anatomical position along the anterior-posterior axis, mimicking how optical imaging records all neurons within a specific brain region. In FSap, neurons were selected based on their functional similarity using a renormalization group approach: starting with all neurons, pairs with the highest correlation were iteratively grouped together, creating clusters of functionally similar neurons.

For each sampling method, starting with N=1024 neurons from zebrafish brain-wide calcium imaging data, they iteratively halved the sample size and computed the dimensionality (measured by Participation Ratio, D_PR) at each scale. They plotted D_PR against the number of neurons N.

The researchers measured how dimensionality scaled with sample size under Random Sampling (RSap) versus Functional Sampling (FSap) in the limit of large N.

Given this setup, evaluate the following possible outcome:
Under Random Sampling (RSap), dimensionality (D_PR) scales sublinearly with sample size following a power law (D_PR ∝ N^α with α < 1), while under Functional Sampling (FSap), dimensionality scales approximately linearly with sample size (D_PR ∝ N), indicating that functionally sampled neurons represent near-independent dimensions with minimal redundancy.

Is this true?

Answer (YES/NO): NO